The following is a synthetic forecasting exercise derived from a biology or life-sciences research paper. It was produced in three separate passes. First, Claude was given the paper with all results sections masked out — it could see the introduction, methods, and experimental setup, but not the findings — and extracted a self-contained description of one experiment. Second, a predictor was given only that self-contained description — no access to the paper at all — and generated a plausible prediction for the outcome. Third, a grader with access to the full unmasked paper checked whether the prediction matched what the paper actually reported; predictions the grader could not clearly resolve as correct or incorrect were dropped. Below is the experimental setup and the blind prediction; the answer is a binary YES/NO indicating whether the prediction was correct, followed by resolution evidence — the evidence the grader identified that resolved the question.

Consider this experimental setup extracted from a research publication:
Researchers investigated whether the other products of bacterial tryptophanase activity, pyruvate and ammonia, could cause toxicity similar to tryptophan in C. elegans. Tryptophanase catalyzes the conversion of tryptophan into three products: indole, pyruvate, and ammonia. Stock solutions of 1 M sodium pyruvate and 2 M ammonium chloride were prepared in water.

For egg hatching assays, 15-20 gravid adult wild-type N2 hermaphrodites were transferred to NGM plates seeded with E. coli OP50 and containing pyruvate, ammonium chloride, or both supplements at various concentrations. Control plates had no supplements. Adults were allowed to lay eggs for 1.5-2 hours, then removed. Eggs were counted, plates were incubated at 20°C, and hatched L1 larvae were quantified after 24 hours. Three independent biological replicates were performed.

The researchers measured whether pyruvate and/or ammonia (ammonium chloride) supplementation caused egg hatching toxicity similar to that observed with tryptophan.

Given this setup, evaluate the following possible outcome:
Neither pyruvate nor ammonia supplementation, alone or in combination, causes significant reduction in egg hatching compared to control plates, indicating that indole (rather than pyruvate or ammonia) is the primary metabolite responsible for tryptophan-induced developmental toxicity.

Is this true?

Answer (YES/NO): YES